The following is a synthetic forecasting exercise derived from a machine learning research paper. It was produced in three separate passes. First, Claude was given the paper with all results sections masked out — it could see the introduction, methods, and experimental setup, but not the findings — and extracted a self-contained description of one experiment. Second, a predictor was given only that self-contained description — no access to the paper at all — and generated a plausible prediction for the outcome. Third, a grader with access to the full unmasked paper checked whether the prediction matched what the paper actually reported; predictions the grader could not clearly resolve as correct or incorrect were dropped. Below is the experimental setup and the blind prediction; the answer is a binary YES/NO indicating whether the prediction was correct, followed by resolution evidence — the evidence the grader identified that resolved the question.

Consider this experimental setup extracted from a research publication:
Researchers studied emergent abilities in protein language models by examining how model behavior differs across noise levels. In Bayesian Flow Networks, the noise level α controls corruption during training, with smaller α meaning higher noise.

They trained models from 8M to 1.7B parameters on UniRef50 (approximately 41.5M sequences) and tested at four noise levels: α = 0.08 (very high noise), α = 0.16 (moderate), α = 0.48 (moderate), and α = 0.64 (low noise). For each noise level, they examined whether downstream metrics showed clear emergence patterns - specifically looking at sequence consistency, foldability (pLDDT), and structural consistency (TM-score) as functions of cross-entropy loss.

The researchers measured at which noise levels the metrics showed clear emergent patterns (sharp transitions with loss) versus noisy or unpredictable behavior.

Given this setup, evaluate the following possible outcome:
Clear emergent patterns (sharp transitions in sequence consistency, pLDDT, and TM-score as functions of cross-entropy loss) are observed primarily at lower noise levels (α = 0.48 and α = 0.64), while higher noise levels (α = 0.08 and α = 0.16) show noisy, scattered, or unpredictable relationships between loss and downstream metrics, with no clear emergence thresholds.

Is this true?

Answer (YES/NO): NO